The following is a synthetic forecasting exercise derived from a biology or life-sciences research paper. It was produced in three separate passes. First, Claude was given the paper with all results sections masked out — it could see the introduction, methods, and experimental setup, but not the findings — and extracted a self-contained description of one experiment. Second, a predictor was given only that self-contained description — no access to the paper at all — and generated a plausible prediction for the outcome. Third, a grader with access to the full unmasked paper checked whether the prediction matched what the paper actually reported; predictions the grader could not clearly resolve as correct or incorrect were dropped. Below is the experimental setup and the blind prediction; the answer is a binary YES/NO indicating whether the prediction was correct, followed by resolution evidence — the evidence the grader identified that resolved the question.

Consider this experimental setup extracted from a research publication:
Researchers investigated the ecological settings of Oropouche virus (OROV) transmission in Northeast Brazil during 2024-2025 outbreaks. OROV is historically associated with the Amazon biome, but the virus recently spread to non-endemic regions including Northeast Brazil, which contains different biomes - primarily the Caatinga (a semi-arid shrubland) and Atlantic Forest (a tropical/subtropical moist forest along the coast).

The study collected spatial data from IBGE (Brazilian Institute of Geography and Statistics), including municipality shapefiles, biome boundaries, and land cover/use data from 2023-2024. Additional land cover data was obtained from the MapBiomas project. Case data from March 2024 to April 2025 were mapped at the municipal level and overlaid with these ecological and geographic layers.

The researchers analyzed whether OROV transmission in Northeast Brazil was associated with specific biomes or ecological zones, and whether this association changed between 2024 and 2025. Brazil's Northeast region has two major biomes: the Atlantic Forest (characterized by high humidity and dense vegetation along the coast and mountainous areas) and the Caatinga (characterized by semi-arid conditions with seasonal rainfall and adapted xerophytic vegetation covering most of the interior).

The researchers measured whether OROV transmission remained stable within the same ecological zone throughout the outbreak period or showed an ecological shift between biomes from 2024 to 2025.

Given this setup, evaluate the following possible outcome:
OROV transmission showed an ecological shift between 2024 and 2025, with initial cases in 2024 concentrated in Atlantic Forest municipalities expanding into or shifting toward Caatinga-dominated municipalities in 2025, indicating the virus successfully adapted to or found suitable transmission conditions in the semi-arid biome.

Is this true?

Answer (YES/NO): NO